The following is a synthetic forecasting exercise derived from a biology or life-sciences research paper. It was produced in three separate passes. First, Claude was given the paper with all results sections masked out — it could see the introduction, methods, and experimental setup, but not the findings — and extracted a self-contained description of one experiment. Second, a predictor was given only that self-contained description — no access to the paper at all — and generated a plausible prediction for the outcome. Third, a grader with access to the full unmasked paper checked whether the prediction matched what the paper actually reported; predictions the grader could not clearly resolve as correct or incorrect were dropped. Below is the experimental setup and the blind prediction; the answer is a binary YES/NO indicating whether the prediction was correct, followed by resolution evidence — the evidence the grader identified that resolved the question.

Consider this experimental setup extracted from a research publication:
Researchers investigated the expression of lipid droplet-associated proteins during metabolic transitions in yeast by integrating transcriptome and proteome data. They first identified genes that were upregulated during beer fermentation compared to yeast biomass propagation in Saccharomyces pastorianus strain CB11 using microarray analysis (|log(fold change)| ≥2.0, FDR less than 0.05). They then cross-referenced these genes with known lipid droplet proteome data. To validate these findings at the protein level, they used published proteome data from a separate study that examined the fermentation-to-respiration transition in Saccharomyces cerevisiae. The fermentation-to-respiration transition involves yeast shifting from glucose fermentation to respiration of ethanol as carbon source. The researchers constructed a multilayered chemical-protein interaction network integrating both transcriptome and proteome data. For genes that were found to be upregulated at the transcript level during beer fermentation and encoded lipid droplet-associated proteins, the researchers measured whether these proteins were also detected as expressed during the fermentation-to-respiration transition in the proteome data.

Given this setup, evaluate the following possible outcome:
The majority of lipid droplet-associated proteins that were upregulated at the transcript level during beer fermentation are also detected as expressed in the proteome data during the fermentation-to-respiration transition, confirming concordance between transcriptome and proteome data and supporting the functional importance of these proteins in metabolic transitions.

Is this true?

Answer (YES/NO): YES